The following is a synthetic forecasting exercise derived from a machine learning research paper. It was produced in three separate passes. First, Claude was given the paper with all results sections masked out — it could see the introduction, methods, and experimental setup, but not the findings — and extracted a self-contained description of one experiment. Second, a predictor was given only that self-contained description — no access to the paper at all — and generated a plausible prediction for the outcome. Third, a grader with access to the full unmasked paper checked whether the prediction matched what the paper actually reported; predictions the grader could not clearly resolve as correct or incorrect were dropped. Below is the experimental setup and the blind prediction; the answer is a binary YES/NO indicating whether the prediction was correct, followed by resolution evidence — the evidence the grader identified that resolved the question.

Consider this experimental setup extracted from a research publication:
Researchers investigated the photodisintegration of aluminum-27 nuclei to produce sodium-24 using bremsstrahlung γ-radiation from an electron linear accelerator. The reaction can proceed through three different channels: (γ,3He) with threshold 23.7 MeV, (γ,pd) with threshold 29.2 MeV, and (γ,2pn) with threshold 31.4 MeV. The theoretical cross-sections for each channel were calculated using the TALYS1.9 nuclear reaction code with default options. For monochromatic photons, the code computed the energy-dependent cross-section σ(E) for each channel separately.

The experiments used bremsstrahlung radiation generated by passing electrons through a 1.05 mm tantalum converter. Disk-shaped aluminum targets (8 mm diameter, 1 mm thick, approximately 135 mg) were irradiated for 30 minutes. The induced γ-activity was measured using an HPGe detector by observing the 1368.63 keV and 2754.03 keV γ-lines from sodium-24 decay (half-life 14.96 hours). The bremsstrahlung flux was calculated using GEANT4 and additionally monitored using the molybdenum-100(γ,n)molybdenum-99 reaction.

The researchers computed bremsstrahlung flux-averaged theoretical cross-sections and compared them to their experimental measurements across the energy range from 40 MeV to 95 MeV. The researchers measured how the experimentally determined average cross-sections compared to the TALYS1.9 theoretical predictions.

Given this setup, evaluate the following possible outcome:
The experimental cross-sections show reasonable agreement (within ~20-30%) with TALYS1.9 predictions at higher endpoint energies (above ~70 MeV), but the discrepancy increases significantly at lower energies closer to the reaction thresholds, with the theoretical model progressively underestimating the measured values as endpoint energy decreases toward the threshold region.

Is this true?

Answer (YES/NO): NO